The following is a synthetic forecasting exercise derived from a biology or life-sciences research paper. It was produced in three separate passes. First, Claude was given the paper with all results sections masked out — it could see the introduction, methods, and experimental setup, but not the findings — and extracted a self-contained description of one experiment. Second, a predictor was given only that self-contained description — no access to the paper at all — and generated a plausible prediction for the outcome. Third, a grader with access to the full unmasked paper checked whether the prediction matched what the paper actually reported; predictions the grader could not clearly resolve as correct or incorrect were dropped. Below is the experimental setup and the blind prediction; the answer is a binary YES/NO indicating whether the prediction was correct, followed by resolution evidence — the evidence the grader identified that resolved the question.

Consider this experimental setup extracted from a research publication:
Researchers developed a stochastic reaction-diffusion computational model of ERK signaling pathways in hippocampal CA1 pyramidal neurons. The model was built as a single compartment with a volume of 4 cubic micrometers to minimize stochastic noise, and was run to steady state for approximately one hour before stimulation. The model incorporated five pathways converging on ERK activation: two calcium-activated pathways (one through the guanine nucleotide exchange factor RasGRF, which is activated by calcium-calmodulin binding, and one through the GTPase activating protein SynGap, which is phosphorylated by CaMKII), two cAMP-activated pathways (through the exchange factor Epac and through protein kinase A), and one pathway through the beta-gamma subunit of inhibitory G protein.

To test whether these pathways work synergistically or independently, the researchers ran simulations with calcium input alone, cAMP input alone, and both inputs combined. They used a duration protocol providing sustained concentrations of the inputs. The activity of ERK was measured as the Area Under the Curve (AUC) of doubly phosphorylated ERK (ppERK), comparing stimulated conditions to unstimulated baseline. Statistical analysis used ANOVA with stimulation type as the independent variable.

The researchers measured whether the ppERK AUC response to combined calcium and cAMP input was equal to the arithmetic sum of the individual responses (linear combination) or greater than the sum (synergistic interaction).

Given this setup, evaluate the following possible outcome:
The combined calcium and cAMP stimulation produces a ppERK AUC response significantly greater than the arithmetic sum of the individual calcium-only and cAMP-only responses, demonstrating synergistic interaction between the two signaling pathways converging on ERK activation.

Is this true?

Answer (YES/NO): NO